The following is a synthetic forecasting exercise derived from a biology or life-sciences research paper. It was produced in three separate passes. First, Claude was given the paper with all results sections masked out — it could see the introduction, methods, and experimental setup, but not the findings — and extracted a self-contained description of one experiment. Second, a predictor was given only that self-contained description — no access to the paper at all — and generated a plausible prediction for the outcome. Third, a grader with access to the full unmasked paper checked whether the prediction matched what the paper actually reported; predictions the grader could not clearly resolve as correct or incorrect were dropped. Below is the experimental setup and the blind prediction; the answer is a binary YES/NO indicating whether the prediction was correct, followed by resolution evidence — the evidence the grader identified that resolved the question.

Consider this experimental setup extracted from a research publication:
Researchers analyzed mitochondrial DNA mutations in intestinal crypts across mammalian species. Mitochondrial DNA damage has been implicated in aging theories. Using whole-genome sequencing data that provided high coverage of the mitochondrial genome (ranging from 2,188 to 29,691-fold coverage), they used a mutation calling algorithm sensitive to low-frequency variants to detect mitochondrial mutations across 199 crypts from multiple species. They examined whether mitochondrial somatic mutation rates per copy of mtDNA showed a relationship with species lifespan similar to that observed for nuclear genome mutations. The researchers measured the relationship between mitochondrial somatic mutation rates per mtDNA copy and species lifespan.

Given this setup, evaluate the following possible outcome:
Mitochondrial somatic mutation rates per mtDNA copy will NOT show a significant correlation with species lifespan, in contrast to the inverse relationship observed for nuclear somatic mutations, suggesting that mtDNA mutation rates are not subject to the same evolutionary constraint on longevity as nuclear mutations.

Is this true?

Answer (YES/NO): NO